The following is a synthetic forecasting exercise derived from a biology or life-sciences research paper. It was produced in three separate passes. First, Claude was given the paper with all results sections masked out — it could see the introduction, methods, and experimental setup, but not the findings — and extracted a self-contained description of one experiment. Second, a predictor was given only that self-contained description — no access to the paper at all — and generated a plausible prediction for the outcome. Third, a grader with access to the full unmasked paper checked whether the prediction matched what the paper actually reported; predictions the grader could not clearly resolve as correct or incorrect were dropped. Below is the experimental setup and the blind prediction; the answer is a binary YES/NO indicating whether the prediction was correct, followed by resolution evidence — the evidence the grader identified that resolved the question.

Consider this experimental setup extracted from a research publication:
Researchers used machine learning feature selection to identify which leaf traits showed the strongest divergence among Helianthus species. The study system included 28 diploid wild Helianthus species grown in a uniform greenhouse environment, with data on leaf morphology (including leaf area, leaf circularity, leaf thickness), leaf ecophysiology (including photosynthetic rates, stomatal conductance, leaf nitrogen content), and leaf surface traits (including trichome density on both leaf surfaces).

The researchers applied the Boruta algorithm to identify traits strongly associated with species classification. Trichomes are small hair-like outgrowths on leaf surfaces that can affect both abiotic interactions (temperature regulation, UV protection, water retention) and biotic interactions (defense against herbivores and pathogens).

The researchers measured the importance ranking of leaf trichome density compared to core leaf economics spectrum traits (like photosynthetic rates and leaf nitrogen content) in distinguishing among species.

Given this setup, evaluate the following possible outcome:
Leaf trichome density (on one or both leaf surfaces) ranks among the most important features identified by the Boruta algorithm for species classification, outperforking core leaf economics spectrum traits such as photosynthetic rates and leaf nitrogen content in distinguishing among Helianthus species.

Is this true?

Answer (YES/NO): YES